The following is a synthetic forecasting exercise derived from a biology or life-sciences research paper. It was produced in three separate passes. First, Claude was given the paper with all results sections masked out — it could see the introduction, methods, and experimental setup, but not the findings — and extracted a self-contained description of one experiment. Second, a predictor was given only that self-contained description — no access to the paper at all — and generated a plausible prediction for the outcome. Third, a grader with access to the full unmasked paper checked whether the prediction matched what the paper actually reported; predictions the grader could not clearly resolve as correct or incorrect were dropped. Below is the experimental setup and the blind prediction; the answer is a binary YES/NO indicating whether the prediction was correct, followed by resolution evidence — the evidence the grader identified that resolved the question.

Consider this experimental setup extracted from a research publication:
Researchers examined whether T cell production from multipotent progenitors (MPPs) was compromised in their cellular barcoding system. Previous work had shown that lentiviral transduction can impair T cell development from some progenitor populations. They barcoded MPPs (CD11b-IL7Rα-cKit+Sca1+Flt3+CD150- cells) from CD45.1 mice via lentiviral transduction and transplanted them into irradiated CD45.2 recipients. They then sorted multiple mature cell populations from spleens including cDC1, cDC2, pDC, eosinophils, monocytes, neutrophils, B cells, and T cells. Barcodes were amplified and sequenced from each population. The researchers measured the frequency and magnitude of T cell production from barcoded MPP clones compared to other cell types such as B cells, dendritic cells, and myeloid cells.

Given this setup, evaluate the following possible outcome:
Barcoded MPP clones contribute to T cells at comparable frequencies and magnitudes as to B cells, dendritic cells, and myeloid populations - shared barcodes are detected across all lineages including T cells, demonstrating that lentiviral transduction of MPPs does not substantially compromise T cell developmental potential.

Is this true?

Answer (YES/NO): NO